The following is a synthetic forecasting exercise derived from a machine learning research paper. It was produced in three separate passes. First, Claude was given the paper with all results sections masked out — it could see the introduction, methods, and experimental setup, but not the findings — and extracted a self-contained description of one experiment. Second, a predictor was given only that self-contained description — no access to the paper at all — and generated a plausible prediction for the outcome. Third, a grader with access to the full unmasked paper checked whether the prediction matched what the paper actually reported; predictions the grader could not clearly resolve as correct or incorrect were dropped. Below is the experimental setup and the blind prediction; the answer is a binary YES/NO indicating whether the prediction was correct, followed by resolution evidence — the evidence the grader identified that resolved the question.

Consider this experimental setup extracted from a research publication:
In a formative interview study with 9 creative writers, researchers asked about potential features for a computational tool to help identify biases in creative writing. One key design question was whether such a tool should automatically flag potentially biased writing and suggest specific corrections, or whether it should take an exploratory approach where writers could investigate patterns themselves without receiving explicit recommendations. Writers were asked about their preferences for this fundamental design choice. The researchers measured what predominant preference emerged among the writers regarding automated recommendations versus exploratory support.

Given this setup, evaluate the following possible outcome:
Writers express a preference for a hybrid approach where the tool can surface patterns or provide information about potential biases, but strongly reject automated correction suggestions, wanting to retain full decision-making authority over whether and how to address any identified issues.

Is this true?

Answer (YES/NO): NO